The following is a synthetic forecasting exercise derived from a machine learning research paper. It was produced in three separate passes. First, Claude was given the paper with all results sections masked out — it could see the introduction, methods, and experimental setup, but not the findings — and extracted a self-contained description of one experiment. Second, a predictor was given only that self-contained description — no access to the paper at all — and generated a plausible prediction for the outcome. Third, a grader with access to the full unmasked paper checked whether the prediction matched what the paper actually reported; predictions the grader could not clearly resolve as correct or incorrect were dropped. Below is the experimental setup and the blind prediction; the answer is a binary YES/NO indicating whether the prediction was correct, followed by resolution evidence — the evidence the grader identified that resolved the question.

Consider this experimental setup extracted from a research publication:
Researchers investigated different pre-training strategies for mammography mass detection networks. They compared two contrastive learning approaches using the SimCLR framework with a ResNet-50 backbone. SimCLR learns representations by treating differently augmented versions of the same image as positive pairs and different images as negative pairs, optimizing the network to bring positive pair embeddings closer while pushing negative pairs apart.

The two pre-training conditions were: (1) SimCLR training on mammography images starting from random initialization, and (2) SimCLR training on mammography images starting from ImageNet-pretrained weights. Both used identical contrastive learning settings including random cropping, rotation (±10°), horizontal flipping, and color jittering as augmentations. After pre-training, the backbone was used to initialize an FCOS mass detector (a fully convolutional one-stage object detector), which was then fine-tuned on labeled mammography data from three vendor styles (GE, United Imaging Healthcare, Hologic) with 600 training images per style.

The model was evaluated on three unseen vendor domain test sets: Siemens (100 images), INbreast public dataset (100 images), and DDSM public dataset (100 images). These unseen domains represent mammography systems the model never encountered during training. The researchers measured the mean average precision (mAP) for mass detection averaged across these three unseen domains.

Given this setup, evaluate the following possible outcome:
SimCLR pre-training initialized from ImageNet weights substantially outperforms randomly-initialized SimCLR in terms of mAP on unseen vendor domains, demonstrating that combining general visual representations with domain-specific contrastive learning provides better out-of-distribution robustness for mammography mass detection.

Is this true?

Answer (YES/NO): YES